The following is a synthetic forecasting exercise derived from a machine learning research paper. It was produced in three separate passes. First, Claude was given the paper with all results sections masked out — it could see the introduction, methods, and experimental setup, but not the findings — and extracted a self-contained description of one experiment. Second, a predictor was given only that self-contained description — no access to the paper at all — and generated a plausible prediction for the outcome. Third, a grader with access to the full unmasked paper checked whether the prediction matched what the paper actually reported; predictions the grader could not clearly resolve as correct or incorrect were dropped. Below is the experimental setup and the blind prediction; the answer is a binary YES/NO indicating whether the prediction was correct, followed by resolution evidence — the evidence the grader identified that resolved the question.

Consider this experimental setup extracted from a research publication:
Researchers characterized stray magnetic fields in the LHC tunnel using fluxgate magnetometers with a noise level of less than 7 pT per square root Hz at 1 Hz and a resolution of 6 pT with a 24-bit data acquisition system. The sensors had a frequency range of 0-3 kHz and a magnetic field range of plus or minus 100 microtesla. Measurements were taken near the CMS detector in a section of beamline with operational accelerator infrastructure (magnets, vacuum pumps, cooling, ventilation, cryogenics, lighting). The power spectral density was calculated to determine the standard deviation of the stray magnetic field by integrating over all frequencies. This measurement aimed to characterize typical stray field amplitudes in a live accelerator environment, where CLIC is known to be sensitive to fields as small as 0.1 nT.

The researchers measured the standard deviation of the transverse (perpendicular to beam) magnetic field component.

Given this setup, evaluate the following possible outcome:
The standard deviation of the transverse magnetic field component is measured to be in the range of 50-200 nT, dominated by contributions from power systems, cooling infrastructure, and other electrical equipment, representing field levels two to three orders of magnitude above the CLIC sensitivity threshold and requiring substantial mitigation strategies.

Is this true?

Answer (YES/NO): NO